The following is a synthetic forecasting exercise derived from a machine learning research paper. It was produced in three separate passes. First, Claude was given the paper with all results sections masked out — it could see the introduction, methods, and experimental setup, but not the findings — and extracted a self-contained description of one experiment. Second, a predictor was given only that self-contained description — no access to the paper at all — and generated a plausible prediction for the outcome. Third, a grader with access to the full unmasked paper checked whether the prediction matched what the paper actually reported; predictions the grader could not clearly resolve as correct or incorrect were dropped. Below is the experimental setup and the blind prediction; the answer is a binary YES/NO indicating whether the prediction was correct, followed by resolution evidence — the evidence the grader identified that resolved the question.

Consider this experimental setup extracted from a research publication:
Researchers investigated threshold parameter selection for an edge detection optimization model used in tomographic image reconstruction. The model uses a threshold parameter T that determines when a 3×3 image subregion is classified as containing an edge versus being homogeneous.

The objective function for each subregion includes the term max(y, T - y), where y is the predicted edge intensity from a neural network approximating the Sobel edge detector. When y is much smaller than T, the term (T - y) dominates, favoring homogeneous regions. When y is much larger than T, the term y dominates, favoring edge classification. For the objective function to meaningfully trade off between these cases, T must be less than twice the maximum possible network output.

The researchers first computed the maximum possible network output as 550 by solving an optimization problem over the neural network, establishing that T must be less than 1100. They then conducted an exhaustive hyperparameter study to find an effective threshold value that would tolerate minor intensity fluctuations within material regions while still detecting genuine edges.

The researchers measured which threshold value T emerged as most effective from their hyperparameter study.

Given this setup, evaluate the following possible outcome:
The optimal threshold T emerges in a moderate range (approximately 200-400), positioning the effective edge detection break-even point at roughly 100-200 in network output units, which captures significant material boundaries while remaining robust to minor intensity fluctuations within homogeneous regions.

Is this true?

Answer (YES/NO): NO